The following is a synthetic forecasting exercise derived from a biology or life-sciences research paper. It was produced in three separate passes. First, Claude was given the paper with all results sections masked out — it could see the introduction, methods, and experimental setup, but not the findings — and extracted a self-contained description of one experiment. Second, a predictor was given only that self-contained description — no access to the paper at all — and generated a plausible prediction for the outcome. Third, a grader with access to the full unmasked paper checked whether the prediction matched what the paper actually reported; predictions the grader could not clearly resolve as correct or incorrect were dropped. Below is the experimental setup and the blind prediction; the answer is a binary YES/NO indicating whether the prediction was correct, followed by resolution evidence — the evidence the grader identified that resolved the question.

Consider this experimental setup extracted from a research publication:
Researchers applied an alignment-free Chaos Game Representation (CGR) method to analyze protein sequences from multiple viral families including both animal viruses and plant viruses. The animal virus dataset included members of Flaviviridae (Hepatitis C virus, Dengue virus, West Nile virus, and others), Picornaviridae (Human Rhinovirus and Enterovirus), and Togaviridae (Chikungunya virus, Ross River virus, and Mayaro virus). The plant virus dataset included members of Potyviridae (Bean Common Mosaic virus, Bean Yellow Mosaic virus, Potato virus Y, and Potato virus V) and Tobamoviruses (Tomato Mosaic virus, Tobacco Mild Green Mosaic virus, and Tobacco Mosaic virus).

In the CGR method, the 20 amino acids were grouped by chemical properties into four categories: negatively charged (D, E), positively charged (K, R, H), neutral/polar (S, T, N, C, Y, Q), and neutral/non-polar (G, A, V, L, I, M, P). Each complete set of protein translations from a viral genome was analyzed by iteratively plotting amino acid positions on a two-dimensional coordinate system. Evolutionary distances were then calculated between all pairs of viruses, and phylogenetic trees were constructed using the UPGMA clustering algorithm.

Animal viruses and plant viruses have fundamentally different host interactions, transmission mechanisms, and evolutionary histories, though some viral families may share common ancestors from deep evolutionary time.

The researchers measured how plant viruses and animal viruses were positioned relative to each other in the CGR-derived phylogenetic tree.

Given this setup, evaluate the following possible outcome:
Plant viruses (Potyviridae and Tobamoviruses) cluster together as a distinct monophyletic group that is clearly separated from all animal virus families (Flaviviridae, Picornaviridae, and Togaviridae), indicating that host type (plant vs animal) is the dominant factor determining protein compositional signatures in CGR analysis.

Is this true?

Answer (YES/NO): NO